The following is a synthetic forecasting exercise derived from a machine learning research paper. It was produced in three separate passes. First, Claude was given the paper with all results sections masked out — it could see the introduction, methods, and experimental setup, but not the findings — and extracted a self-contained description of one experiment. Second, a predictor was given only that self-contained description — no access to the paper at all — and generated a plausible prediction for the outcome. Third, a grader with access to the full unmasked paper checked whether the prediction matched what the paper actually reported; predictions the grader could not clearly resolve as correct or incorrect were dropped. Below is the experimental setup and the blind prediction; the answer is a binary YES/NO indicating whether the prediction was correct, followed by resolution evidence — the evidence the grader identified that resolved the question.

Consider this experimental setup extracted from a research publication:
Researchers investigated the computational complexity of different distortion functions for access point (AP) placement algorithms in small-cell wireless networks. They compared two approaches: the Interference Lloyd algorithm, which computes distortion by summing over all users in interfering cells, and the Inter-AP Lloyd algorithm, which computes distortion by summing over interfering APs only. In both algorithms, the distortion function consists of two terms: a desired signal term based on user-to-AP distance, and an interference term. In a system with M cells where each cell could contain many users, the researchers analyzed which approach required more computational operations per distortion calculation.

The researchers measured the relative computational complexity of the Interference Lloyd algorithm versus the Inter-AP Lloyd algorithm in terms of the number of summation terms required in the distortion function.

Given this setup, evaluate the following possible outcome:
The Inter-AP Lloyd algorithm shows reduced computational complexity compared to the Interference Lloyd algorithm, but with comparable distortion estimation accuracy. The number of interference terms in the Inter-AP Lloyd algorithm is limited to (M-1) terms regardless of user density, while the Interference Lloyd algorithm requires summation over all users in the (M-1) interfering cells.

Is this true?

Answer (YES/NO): YES